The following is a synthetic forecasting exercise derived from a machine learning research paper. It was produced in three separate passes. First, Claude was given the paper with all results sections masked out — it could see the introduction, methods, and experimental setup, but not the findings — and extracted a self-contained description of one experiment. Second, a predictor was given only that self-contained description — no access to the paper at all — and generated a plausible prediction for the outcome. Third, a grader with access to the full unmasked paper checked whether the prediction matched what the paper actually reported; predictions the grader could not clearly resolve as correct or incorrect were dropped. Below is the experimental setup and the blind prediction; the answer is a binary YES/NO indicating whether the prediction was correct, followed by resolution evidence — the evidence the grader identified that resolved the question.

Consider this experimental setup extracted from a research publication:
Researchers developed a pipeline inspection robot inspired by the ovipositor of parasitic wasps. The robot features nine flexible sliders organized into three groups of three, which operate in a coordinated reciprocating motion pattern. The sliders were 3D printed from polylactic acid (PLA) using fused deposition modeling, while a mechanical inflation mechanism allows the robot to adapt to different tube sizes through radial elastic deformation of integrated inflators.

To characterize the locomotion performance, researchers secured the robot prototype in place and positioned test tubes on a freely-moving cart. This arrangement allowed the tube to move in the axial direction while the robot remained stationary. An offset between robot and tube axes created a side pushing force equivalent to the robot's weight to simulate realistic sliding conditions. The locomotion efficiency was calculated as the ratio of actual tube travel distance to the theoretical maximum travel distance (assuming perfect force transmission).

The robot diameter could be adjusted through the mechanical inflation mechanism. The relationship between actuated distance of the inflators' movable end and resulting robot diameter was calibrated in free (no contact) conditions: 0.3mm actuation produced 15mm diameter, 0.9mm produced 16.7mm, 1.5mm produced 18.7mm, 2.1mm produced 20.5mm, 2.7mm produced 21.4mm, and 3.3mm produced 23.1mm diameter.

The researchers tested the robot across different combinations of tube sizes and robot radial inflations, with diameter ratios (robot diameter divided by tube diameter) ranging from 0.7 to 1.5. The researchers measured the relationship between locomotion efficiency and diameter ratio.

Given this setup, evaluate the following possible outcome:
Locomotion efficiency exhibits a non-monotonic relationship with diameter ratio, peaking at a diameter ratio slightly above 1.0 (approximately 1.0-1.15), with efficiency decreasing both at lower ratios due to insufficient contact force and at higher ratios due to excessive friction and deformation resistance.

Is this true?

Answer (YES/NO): NO